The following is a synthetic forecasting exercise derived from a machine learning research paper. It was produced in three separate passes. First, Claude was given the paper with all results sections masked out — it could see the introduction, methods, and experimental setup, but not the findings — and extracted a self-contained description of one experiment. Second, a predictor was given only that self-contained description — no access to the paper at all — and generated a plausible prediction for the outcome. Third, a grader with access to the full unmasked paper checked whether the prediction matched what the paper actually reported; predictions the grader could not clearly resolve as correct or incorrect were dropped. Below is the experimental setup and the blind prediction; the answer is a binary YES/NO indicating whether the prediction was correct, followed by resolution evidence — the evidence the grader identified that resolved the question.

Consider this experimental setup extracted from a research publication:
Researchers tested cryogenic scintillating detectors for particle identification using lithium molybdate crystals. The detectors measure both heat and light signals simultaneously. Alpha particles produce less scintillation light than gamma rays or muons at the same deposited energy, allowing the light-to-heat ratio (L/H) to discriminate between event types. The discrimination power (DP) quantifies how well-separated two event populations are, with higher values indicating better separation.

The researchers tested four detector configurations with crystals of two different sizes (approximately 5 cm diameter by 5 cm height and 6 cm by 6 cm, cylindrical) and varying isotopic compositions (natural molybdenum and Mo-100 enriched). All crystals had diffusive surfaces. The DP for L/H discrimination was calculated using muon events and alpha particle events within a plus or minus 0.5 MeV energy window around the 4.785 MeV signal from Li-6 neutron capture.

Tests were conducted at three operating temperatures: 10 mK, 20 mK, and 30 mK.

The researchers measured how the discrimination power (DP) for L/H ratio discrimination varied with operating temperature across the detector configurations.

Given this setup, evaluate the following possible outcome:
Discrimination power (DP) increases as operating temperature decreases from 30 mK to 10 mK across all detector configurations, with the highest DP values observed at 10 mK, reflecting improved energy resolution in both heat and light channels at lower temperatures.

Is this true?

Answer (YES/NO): YES